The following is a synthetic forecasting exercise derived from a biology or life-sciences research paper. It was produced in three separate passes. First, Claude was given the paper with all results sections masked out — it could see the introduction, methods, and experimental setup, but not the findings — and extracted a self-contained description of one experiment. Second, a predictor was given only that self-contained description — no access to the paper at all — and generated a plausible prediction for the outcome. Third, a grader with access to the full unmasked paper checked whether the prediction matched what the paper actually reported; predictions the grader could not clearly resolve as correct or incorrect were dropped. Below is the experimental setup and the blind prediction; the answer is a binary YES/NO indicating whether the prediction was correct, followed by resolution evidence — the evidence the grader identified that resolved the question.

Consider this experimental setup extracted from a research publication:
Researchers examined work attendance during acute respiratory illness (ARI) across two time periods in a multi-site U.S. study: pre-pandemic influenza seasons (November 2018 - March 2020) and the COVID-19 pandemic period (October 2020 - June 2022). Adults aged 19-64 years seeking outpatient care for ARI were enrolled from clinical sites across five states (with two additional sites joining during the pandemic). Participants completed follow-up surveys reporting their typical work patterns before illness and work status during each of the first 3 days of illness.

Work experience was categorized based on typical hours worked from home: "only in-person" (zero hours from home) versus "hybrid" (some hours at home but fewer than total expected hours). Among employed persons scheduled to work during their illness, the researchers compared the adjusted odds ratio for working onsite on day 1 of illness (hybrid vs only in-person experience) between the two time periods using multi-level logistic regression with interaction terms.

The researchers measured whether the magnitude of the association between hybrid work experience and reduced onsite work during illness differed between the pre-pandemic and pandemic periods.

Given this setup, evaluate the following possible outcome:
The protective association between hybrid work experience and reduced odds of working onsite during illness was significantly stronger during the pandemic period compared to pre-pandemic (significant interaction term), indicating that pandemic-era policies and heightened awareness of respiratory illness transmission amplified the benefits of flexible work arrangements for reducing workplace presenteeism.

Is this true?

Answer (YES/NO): YES